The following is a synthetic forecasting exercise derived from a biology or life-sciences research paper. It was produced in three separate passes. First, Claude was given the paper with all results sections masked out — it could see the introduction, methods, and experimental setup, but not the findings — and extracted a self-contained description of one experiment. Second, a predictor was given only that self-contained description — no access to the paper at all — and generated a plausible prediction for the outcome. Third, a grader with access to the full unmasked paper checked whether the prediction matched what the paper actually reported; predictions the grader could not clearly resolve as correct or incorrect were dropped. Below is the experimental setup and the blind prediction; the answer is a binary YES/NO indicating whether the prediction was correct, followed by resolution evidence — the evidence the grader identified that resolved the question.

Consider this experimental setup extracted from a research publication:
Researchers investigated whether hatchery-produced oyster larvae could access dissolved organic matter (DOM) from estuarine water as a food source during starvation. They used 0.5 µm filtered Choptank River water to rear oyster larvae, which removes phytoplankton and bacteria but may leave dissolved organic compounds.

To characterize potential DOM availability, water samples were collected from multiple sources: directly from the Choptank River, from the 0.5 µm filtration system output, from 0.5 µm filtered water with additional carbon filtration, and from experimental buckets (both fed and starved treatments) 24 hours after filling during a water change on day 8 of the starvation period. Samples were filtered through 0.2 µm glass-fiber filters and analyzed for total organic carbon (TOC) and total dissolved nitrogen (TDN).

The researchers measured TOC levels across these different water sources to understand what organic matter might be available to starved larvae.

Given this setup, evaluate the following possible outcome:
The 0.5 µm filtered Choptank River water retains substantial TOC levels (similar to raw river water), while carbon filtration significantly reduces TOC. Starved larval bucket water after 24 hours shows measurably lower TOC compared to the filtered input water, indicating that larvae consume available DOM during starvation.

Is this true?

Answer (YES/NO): NO